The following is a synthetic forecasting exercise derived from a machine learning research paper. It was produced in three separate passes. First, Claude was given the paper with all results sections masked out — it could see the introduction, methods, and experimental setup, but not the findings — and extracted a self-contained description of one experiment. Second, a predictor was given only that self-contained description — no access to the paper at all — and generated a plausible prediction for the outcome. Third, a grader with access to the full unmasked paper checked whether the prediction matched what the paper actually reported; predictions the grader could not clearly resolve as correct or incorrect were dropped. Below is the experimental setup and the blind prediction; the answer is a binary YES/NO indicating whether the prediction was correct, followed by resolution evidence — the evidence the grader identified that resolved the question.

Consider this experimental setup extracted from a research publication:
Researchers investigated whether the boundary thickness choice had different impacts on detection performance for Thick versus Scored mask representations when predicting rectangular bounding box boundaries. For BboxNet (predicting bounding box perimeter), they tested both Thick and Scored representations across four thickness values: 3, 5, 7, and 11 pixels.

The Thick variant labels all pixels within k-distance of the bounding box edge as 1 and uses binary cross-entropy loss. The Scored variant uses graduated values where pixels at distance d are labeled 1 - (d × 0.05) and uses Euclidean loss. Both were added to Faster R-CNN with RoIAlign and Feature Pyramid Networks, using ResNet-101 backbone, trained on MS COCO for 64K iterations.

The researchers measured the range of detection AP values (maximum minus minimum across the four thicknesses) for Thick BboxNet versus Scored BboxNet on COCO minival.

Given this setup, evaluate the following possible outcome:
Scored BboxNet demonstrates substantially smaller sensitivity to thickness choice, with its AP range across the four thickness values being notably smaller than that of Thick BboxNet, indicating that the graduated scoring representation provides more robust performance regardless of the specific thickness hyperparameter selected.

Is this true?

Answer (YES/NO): NO